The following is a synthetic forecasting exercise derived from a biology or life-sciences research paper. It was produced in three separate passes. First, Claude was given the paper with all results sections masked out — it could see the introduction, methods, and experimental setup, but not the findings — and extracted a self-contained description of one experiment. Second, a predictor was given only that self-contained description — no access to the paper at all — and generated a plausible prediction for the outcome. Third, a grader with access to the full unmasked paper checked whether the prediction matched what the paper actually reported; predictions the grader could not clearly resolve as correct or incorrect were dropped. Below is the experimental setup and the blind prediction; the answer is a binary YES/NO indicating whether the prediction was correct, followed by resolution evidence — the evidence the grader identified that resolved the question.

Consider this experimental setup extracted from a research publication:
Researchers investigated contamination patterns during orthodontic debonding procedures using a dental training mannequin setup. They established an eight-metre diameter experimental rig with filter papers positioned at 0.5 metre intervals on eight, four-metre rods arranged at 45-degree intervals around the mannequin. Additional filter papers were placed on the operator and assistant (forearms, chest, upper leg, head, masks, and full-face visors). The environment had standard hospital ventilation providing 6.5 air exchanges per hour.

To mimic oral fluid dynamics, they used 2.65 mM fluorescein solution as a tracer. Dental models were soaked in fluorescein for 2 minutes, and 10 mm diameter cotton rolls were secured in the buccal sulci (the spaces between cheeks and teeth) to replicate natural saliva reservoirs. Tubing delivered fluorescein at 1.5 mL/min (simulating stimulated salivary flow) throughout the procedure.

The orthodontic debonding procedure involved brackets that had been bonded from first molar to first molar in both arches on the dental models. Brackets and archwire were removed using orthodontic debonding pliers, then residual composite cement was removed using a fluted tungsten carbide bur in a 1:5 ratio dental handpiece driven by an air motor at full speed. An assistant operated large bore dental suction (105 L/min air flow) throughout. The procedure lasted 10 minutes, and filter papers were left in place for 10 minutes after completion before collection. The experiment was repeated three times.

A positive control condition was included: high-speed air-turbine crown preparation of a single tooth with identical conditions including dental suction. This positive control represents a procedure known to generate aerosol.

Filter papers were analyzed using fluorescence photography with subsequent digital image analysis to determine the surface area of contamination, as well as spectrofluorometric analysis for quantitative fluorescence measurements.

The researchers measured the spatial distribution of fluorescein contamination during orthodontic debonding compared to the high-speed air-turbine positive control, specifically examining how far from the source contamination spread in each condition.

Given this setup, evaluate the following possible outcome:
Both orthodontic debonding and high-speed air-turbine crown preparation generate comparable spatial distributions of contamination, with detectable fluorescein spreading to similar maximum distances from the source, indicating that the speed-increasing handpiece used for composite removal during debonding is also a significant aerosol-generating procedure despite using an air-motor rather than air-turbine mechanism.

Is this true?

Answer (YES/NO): NO